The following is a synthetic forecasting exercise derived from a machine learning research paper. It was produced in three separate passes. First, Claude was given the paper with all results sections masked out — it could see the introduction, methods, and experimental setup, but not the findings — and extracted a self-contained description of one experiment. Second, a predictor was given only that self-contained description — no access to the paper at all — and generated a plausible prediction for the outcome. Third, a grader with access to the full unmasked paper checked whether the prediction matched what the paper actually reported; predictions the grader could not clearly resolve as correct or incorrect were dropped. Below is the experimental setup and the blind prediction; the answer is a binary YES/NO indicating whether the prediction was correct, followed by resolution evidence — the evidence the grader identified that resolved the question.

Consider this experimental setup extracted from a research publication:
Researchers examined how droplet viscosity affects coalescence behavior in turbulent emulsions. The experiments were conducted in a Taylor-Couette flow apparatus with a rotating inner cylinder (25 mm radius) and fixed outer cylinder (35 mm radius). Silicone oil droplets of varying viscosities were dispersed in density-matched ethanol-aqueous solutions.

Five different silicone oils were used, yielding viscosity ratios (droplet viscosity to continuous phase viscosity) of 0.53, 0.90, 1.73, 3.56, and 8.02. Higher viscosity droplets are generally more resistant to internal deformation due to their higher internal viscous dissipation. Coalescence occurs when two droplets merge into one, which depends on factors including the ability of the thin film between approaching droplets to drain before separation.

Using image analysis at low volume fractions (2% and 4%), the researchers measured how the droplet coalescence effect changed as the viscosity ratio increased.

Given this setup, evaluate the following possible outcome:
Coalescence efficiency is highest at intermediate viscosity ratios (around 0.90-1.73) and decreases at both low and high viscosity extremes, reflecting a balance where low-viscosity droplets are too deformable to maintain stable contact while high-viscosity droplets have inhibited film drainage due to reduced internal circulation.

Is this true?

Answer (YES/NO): NO